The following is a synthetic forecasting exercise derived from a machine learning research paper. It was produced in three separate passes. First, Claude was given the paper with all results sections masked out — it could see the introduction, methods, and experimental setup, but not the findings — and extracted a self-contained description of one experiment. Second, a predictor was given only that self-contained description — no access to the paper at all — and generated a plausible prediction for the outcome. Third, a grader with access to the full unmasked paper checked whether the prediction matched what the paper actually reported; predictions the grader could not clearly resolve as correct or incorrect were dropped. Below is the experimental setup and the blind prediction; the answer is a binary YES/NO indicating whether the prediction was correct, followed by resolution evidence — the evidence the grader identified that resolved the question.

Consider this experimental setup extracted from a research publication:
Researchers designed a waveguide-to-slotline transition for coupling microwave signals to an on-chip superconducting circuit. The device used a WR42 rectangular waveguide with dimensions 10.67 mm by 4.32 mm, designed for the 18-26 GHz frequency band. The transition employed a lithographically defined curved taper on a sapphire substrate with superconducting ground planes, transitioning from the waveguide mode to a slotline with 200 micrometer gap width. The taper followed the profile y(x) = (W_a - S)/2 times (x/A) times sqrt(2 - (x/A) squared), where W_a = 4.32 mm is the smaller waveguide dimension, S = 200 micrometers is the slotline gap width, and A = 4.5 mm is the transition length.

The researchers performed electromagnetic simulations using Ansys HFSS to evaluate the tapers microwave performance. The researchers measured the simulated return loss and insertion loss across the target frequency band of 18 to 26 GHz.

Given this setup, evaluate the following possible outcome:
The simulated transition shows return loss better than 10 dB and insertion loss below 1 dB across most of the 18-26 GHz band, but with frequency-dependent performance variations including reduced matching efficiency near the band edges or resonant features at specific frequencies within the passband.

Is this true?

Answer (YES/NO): NO